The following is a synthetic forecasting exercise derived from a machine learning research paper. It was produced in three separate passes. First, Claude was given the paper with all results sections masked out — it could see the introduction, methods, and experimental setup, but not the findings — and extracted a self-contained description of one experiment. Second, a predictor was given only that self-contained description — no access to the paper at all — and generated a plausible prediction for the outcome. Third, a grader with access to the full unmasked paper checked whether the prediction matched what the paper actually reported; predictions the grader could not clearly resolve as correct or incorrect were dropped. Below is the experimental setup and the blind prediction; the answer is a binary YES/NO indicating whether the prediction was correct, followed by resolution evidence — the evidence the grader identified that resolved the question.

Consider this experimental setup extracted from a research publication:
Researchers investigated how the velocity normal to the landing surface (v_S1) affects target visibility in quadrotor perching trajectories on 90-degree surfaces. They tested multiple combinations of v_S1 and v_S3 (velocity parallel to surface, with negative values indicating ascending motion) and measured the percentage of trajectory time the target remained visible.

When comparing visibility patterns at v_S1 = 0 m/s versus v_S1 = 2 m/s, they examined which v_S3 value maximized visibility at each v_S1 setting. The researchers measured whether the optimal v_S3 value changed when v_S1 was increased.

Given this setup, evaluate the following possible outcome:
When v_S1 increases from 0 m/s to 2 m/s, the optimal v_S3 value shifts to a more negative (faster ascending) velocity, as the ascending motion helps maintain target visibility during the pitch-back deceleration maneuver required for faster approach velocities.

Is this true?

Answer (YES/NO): YES